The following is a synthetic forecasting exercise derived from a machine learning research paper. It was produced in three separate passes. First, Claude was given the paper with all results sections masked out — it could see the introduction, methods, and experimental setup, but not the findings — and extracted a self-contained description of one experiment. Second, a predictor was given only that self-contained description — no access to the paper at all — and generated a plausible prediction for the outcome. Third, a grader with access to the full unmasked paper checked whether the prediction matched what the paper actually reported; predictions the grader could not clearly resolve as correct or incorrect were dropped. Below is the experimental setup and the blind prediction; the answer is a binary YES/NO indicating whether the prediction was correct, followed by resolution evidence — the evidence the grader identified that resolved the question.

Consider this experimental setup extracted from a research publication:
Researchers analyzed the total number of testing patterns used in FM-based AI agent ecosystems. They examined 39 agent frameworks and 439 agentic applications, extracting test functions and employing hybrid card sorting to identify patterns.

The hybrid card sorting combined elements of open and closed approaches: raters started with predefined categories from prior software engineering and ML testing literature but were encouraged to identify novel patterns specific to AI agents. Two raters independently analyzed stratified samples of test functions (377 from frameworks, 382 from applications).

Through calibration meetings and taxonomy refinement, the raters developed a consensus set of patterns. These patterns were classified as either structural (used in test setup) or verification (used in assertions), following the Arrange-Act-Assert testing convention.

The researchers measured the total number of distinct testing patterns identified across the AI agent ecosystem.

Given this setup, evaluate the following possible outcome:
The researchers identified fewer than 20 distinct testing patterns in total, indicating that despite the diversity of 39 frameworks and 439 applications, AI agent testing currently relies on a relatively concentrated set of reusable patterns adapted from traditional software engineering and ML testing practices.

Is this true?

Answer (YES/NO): YES